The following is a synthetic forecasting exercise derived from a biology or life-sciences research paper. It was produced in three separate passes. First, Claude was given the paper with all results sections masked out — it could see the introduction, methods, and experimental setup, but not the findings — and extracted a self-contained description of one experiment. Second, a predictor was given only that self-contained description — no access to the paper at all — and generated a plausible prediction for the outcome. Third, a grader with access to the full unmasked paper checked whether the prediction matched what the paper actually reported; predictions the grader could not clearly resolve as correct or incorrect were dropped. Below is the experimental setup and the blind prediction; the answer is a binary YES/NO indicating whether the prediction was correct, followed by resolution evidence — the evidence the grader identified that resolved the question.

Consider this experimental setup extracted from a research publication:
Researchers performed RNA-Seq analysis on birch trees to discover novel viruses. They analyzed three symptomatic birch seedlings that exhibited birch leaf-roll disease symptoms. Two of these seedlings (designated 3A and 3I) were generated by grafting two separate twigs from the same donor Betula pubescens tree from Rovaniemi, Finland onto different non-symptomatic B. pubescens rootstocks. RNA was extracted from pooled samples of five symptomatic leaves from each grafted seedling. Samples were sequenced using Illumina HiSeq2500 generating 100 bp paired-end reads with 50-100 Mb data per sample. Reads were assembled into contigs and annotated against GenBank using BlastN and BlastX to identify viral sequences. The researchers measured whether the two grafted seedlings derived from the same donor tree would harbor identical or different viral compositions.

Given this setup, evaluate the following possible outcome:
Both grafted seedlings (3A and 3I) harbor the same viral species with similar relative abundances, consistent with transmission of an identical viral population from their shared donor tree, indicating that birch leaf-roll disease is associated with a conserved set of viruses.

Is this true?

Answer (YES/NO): NO